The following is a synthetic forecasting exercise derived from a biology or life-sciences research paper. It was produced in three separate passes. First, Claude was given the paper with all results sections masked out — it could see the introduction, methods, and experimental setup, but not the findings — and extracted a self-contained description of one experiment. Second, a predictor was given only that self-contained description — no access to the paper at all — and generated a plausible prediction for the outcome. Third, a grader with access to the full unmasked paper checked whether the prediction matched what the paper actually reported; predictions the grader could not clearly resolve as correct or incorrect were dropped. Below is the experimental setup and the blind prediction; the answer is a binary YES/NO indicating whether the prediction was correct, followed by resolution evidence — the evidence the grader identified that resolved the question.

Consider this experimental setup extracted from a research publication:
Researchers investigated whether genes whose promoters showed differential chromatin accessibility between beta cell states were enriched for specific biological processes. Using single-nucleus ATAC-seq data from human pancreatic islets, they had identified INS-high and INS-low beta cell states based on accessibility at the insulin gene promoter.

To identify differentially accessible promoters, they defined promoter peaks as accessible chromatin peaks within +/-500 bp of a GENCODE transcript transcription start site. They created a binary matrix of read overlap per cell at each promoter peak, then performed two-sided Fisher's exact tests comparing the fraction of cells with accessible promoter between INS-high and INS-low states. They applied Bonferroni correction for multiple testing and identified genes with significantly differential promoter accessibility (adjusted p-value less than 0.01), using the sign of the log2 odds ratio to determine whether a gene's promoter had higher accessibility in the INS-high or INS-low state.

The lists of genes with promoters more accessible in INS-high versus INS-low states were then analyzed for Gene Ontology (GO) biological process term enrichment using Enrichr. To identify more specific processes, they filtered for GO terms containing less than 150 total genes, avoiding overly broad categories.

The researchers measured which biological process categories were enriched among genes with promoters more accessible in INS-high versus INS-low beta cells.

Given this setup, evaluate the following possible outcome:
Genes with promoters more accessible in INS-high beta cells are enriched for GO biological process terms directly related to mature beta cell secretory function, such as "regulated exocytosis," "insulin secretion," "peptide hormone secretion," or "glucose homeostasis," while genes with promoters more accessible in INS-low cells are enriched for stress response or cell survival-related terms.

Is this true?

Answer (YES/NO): YES